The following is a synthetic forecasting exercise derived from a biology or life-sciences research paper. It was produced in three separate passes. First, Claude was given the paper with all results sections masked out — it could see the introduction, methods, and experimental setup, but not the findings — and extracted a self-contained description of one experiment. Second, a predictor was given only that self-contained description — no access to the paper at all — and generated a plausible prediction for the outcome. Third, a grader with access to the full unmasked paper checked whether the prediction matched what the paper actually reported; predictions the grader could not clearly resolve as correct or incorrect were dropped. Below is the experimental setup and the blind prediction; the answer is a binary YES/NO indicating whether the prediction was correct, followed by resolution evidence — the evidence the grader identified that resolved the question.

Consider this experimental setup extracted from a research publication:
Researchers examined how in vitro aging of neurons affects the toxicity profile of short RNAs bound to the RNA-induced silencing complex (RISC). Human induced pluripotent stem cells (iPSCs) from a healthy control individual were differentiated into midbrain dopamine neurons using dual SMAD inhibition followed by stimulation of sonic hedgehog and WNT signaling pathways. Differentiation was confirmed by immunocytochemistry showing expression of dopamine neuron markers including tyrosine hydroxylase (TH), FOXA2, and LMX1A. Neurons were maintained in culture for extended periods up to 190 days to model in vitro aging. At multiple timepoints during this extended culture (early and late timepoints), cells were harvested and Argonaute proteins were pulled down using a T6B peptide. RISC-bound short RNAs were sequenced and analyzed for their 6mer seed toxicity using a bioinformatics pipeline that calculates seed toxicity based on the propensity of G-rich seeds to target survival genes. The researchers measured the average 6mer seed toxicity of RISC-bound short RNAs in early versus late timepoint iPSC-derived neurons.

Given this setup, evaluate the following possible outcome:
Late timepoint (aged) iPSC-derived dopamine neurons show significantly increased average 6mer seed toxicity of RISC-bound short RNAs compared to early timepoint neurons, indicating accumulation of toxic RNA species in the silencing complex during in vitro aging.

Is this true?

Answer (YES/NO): YES